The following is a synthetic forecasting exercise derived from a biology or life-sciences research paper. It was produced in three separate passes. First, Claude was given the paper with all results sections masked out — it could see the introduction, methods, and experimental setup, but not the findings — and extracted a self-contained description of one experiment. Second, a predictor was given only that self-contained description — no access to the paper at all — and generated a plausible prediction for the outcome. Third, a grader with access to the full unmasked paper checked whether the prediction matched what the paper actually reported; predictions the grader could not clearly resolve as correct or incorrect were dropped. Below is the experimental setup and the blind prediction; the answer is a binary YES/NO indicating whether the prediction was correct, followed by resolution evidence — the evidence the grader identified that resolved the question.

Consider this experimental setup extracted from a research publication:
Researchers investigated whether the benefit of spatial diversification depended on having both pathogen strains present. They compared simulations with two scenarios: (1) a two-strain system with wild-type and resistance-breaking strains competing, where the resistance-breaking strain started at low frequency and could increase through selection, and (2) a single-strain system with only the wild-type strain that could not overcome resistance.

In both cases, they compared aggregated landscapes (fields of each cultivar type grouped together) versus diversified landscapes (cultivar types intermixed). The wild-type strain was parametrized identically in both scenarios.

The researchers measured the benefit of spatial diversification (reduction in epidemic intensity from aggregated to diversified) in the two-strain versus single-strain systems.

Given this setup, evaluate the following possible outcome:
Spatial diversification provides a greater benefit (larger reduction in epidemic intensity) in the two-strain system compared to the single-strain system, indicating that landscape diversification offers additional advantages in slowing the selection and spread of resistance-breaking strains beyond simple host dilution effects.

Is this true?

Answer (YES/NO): YES